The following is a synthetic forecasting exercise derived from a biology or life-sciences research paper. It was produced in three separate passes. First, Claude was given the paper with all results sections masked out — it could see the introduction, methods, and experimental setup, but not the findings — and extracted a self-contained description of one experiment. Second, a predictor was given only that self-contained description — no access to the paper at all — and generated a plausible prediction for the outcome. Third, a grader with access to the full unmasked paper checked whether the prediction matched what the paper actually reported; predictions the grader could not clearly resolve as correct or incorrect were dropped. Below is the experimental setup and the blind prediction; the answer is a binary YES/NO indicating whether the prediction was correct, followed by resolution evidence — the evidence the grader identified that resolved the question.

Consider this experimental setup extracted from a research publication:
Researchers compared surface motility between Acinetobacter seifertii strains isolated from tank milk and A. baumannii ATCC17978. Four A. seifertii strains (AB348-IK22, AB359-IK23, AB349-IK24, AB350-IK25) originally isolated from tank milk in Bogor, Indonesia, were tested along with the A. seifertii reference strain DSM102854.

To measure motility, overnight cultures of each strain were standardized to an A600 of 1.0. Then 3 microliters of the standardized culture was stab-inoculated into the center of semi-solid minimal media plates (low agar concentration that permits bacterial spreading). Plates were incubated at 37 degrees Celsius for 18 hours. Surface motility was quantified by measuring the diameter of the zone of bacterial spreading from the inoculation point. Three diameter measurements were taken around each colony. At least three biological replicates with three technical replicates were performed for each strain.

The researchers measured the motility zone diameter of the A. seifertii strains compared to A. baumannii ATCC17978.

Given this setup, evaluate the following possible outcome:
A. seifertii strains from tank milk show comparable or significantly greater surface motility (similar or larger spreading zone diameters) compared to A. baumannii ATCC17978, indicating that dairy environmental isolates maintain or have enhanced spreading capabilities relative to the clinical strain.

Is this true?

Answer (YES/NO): NO